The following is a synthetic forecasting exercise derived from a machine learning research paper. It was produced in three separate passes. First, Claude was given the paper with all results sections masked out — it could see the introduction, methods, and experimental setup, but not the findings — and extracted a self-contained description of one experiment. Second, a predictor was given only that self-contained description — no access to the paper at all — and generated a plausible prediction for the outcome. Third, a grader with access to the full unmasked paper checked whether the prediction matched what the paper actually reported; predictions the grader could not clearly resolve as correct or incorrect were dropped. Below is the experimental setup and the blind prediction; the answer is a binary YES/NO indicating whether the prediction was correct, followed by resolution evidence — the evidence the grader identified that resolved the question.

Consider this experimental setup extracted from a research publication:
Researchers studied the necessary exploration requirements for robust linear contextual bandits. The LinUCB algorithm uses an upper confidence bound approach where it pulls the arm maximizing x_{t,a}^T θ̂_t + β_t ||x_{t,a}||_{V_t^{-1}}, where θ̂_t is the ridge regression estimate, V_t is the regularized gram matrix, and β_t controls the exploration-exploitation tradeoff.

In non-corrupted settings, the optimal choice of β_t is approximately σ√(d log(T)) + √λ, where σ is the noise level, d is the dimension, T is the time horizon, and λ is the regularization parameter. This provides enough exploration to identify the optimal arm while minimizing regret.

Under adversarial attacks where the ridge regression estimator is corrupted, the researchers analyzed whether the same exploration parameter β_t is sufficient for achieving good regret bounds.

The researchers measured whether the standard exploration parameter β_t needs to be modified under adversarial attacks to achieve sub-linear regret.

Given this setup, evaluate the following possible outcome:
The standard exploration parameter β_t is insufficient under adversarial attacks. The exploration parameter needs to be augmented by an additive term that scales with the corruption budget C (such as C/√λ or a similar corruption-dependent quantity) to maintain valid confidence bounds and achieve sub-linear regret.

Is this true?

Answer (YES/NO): YES